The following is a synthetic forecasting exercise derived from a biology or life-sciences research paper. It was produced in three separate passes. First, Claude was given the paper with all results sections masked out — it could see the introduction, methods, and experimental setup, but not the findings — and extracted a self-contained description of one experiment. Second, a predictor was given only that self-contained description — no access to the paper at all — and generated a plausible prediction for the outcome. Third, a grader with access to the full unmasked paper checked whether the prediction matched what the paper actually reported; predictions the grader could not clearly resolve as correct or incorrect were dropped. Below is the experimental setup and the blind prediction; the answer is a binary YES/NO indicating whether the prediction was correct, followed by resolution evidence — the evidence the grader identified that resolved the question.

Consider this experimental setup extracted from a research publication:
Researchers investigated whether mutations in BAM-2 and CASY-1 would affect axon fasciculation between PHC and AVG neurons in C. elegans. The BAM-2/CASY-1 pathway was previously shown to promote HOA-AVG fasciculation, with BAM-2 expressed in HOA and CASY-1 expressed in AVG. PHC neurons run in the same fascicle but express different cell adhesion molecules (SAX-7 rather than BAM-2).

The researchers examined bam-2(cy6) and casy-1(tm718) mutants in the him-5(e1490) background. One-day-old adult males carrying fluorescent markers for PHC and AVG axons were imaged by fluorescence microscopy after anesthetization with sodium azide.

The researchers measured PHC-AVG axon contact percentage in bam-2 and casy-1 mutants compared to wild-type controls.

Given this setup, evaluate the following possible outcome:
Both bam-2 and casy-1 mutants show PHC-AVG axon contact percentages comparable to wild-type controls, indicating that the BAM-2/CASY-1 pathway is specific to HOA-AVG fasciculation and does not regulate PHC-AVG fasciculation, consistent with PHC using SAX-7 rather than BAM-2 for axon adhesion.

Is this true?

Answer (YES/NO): YES